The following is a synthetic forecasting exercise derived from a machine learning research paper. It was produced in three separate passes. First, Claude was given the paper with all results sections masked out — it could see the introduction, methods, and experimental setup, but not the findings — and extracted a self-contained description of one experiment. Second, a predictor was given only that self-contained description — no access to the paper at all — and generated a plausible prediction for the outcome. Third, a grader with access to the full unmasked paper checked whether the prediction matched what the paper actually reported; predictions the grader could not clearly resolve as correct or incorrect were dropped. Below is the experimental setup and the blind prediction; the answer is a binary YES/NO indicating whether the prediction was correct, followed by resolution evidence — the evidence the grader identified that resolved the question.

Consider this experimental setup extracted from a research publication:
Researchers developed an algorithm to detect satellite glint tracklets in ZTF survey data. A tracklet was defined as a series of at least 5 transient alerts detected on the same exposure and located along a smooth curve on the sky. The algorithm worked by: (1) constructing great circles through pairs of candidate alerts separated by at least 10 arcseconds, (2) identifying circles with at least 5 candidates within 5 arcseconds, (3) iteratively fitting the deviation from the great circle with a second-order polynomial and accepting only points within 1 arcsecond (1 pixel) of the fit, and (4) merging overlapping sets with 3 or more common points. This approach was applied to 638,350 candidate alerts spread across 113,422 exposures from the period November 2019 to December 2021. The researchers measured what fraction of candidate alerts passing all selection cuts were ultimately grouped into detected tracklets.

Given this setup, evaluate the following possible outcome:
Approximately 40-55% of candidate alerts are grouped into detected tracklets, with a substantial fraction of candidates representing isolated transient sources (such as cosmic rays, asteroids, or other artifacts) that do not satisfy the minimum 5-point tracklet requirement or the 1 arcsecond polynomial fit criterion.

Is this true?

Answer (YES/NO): NO